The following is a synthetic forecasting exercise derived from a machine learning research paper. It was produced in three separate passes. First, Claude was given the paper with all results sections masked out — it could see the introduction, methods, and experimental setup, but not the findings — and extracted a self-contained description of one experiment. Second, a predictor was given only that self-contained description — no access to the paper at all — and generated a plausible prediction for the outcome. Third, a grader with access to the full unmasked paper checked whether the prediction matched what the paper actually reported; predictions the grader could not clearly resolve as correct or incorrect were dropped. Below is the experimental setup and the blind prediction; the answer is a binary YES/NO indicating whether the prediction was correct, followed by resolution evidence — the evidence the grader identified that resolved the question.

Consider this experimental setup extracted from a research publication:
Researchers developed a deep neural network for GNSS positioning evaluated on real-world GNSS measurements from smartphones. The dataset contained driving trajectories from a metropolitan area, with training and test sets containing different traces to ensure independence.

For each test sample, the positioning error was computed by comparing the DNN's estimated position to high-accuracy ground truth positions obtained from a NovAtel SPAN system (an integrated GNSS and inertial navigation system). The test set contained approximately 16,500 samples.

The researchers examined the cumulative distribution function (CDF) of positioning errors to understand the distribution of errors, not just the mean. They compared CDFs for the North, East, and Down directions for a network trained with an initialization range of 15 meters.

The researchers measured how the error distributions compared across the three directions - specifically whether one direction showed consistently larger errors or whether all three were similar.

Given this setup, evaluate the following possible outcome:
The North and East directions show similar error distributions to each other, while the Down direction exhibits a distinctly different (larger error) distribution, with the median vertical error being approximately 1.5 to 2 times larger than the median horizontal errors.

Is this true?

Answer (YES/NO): NO